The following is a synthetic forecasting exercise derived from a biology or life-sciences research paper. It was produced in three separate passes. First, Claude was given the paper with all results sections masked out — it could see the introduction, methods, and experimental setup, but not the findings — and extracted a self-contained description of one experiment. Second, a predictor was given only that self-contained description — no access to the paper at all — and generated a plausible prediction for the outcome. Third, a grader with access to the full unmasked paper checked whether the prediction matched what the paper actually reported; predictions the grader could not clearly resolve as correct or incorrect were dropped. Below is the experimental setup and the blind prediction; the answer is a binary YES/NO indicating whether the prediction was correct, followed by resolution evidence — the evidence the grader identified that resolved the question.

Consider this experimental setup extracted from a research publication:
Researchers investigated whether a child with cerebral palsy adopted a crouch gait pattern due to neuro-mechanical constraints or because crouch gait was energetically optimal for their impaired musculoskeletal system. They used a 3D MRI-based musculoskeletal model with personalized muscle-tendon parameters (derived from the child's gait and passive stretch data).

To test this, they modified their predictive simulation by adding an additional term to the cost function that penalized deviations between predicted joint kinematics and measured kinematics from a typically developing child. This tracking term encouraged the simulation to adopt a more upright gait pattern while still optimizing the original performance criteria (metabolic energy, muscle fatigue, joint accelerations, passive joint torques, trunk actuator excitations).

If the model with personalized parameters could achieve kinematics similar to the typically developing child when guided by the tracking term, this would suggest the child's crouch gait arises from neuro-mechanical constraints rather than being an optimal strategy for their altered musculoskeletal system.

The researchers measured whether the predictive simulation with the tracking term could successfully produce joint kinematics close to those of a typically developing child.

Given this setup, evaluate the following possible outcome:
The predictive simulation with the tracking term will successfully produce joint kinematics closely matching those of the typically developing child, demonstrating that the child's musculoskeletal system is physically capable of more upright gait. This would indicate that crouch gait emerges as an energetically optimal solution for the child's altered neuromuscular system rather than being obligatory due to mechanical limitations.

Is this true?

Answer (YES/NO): YES